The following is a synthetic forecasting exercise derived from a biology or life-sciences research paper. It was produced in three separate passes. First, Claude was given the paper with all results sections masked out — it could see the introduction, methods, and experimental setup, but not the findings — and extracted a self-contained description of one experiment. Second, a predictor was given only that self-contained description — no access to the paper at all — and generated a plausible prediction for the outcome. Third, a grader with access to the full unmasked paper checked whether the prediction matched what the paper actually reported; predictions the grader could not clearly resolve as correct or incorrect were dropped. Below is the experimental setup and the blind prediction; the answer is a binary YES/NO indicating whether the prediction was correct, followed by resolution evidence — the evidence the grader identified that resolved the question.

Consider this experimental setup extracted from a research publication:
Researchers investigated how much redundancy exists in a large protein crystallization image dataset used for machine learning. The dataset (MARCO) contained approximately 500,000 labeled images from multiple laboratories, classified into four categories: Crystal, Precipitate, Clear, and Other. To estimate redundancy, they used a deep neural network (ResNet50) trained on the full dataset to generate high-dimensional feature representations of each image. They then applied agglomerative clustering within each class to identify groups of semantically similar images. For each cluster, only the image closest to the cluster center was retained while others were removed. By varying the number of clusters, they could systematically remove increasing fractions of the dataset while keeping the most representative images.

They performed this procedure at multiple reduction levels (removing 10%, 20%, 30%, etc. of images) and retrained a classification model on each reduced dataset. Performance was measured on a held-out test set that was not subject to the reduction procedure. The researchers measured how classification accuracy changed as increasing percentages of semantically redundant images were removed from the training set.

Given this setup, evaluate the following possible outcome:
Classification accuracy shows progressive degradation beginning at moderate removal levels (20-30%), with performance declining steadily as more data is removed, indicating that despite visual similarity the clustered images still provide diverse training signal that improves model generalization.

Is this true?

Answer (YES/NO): NO